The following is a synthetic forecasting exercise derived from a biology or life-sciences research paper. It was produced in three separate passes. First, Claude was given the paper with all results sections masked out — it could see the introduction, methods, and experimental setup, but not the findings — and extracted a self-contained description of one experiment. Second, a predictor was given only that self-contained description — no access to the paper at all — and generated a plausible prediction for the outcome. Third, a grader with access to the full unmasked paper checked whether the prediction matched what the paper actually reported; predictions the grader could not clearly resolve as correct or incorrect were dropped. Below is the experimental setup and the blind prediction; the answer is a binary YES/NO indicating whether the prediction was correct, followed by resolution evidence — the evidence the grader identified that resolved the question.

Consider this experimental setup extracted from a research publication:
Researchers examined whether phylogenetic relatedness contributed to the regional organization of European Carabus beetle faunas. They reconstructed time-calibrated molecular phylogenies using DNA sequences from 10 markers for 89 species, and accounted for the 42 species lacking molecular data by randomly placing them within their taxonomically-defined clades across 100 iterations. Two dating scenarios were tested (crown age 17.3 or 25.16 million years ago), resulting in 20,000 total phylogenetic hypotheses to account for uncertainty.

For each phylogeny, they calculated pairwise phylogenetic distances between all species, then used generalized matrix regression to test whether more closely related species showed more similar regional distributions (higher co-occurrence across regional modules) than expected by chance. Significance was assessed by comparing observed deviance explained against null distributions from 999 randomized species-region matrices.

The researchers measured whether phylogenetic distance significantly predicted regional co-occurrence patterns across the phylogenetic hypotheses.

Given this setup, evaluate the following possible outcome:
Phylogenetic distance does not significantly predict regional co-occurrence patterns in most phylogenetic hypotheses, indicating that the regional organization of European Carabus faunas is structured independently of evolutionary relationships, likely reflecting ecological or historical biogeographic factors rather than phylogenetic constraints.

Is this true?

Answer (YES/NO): YES